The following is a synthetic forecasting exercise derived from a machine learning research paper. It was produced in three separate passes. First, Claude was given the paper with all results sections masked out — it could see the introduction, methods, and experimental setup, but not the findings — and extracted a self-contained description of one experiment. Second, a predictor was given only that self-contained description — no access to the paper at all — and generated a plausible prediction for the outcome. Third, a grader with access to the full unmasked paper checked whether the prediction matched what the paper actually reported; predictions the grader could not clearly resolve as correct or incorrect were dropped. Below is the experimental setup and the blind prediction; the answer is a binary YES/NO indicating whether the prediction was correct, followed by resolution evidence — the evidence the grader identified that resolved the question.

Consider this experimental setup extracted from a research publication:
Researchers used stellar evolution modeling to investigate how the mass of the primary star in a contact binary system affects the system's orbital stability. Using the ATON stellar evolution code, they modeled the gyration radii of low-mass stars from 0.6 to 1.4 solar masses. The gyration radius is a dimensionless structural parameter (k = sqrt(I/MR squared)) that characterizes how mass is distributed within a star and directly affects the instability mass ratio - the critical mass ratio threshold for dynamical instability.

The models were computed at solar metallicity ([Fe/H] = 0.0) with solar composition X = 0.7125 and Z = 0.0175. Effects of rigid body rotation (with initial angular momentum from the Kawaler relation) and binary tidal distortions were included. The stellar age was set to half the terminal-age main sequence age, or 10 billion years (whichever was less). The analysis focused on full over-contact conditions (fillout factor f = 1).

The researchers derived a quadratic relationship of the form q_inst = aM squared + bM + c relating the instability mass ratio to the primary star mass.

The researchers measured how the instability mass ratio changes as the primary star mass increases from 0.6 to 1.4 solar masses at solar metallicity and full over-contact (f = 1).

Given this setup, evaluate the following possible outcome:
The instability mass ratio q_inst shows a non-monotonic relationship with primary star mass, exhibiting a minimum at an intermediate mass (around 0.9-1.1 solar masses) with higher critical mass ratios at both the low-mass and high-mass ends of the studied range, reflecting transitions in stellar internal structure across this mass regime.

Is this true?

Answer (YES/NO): NO